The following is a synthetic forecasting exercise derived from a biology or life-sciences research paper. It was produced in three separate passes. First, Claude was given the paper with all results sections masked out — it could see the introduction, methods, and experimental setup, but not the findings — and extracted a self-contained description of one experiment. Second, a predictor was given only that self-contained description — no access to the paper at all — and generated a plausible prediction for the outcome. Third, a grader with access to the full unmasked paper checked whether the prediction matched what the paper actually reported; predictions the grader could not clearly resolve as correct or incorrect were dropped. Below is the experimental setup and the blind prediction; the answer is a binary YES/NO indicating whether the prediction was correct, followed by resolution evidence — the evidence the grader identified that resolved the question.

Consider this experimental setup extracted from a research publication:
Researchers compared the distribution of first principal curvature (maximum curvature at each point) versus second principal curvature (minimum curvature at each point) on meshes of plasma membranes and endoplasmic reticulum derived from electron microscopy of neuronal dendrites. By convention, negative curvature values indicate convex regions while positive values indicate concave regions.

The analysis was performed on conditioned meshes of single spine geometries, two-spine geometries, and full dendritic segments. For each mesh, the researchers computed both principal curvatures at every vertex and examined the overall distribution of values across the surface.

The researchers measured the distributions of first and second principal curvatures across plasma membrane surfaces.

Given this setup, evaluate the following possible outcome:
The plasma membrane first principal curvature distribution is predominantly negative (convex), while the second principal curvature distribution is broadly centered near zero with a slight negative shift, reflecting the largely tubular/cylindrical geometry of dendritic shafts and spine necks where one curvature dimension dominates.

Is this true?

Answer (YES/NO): NO